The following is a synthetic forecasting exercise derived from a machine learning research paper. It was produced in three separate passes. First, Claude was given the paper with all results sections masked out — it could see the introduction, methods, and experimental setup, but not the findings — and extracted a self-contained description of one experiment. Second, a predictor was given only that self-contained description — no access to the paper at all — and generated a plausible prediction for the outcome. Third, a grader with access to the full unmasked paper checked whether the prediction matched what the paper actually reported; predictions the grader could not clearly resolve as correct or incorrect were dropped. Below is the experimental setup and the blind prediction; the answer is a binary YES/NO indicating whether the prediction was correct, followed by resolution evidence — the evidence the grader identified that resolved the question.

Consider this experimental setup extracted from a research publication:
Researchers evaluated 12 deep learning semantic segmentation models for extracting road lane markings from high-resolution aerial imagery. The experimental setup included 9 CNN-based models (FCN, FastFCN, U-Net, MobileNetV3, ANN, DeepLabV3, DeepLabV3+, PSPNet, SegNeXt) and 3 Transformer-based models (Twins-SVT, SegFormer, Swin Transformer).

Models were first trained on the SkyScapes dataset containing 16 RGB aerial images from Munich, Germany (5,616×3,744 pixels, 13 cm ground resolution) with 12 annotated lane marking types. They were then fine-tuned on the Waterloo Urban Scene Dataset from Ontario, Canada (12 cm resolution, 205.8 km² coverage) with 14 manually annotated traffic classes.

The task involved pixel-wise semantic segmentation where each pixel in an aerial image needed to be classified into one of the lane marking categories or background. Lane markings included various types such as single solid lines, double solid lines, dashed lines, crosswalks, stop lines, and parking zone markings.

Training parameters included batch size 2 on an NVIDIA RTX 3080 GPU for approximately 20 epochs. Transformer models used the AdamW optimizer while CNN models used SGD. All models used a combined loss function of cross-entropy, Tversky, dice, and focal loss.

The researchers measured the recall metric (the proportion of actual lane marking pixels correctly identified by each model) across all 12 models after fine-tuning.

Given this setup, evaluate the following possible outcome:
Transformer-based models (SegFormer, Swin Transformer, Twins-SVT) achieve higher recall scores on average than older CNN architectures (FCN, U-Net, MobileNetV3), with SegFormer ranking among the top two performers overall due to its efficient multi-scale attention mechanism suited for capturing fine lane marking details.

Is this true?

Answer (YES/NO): NO